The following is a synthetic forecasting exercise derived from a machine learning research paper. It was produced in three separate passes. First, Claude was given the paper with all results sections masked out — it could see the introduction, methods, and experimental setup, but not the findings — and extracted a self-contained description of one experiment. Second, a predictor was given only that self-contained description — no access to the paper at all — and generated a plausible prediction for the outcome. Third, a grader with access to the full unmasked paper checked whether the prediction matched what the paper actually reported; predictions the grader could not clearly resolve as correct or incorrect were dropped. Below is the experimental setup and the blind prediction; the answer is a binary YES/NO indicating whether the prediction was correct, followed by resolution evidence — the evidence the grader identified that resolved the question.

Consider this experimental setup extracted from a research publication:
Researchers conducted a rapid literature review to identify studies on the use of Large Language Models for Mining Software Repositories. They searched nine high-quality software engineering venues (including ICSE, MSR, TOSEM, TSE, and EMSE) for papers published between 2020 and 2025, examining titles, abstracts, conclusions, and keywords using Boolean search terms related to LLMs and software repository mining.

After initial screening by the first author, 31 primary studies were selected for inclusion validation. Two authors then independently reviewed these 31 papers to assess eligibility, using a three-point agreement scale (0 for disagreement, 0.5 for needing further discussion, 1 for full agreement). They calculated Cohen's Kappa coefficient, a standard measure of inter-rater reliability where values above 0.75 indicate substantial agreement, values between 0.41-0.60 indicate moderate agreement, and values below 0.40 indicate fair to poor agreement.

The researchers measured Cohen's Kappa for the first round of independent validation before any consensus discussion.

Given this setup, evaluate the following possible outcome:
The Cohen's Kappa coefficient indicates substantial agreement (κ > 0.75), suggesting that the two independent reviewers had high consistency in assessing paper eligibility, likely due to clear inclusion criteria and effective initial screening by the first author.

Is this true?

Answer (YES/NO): NO